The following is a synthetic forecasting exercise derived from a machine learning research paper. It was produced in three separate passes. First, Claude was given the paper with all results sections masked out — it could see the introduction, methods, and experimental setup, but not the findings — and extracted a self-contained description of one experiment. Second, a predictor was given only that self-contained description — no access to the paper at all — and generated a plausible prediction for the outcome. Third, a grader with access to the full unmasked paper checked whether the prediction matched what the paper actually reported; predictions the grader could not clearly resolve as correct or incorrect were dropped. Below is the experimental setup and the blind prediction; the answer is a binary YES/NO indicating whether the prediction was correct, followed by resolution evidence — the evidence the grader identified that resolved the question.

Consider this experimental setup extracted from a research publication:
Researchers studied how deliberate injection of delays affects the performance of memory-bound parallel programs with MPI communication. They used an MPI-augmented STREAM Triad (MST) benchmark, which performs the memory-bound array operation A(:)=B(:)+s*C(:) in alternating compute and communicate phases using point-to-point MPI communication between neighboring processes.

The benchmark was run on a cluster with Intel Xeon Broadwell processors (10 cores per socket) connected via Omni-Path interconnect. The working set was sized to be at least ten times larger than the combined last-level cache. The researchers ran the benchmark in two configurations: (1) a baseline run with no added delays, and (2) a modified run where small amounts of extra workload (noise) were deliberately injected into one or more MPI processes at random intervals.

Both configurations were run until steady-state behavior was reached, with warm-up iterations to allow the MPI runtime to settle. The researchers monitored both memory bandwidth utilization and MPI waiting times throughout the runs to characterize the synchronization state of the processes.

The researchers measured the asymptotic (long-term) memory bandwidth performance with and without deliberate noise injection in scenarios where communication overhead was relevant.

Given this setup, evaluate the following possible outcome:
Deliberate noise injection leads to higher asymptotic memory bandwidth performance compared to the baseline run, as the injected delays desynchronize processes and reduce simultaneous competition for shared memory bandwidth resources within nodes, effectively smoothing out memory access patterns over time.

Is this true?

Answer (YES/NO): YES